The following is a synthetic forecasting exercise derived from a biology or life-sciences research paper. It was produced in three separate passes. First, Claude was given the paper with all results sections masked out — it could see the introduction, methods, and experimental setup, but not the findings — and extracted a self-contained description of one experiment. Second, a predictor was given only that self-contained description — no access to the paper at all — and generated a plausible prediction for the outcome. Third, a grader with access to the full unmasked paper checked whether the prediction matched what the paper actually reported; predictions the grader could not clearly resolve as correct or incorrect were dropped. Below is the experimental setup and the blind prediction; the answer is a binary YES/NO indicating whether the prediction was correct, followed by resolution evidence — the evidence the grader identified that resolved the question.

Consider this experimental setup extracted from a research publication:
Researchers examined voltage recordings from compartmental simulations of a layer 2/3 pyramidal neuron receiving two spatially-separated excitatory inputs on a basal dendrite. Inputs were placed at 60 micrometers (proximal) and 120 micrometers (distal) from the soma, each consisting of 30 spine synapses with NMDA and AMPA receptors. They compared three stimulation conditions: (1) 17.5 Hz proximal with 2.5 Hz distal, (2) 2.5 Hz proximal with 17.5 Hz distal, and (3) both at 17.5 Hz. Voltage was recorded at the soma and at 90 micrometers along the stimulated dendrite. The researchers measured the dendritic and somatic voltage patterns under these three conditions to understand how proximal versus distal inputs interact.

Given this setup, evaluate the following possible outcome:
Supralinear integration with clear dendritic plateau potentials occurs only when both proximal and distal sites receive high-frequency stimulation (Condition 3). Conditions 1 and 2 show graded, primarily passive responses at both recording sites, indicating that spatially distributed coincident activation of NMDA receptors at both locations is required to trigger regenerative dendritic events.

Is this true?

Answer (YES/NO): NO